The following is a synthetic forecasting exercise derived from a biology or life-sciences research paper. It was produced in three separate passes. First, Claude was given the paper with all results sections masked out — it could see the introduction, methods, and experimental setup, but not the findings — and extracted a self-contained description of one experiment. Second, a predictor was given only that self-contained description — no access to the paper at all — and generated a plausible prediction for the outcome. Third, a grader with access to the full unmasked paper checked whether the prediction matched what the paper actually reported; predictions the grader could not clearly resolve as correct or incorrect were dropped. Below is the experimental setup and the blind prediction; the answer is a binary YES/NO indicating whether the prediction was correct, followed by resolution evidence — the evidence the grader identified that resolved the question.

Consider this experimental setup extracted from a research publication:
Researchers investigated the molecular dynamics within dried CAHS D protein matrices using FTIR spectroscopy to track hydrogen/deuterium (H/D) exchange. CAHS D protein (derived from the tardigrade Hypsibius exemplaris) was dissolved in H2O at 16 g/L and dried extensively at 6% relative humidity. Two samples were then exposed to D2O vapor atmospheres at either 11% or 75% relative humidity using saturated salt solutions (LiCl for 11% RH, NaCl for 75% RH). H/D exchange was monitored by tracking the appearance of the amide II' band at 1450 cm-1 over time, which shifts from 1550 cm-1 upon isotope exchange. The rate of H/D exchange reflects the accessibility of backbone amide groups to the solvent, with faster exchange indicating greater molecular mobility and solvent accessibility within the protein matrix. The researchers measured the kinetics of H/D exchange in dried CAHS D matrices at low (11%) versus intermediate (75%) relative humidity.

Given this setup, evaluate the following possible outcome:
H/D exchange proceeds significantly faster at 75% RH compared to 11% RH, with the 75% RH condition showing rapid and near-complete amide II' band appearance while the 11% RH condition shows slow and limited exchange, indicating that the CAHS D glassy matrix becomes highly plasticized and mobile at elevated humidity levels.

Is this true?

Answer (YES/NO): NO